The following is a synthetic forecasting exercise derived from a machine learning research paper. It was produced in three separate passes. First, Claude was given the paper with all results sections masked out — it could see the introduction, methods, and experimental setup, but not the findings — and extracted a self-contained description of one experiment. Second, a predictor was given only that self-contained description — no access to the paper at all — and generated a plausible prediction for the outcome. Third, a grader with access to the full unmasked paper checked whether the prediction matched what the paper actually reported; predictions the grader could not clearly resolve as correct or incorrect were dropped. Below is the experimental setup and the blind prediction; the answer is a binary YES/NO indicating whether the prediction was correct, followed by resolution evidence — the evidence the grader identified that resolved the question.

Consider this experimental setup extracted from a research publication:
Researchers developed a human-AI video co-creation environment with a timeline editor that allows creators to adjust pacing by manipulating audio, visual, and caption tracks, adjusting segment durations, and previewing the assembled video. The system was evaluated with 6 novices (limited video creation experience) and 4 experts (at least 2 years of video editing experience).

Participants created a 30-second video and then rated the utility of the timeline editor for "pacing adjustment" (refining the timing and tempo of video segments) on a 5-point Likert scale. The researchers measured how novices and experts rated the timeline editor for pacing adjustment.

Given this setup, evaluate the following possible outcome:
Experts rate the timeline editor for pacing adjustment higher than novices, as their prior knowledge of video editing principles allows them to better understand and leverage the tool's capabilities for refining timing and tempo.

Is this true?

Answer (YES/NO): YES